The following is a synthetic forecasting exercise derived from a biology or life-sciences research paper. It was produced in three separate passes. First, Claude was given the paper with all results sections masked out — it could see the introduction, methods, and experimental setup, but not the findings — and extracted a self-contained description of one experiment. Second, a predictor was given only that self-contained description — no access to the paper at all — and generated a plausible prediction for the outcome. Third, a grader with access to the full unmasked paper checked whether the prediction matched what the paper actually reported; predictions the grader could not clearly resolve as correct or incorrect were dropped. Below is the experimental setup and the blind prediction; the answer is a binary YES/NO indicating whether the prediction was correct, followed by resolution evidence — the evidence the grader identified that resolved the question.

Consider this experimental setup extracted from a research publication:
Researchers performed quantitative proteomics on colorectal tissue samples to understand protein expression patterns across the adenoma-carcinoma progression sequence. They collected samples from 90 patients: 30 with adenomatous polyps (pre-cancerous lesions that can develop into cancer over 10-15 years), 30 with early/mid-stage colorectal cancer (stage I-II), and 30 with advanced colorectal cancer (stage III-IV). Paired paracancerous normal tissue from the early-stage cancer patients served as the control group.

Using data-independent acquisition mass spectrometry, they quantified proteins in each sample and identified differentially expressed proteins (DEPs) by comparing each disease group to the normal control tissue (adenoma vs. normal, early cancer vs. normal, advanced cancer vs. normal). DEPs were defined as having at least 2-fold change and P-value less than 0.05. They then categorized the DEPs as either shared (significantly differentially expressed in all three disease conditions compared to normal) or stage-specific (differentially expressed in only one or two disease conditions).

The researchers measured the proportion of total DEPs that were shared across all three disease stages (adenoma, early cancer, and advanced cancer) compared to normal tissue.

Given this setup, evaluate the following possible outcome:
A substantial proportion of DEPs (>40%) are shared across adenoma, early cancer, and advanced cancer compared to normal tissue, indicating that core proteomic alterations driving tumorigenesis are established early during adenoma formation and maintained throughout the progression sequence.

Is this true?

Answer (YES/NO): NO